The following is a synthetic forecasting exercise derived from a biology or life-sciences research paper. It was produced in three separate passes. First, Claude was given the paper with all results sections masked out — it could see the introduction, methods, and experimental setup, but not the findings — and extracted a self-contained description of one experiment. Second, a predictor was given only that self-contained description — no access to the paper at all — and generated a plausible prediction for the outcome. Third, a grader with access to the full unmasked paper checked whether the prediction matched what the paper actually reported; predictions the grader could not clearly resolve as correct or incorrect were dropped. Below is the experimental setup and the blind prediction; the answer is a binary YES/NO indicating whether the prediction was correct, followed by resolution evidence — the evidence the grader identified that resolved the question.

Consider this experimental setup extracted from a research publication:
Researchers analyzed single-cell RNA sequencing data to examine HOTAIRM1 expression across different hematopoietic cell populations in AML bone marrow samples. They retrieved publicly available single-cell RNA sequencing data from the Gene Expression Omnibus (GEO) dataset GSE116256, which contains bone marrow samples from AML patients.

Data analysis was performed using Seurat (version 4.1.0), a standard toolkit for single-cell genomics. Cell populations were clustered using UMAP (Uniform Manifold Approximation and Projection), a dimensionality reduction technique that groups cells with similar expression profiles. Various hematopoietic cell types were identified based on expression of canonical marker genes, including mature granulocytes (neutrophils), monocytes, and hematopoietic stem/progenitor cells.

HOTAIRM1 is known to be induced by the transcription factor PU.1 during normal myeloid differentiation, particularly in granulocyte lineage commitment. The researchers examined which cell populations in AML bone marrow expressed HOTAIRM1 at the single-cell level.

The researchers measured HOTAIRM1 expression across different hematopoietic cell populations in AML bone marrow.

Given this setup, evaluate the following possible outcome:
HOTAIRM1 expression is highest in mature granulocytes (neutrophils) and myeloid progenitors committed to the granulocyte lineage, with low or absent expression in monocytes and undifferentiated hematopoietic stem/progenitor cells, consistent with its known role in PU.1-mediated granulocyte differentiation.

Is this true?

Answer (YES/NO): NO